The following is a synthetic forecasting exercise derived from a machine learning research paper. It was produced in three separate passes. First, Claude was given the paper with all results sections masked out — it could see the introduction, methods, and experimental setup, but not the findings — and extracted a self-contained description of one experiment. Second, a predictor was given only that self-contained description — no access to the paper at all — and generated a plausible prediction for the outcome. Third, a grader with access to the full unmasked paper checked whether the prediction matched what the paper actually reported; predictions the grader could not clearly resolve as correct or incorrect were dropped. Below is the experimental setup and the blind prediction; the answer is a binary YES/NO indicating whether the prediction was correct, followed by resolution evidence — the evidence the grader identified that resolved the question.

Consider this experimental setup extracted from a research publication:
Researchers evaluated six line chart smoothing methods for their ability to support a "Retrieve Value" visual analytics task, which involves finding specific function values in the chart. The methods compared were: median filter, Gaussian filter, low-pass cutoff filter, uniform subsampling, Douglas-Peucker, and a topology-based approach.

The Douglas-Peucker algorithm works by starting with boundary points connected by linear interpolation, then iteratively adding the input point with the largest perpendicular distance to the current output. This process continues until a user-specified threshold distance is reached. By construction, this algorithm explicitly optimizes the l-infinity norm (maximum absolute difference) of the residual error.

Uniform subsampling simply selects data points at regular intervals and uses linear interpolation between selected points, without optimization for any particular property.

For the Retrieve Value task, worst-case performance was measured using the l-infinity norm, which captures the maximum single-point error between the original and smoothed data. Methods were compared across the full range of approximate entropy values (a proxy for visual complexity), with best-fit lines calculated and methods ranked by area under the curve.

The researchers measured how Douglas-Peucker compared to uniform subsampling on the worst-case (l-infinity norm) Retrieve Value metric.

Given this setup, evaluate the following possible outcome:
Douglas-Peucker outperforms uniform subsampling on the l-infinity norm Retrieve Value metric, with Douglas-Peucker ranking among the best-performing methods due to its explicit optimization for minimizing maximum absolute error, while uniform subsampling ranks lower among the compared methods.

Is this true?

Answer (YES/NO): NO